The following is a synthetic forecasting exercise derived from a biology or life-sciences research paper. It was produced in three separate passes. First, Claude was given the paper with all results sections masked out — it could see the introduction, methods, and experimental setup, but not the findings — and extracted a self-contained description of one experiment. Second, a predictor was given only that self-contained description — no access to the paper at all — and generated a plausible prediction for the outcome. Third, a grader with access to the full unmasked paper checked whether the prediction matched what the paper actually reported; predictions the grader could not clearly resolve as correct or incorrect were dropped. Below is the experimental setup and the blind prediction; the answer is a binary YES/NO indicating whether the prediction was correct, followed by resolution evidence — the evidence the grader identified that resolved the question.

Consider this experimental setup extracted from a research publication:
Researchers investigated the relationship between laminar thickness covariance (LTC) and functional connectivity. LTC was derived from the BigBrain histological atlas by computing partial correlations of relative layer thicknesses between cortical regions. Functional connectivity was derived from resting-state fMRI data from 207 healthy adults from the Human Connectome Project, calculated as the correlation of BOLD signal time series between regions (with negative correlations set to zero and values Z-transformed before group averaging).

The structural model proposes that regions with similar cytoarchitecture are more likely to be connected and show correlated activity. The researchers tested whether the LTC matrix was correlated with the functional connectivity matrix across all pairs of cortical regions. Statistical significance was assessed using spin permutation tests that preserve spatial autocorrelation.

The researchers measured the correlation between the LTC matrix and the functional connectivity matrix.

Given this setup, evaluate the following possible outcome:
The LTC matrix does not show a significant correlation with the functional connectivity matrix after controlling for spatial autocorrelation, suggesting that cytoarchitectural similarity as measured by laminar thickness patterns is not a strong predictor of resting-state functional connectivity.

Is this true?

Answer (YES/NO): NO